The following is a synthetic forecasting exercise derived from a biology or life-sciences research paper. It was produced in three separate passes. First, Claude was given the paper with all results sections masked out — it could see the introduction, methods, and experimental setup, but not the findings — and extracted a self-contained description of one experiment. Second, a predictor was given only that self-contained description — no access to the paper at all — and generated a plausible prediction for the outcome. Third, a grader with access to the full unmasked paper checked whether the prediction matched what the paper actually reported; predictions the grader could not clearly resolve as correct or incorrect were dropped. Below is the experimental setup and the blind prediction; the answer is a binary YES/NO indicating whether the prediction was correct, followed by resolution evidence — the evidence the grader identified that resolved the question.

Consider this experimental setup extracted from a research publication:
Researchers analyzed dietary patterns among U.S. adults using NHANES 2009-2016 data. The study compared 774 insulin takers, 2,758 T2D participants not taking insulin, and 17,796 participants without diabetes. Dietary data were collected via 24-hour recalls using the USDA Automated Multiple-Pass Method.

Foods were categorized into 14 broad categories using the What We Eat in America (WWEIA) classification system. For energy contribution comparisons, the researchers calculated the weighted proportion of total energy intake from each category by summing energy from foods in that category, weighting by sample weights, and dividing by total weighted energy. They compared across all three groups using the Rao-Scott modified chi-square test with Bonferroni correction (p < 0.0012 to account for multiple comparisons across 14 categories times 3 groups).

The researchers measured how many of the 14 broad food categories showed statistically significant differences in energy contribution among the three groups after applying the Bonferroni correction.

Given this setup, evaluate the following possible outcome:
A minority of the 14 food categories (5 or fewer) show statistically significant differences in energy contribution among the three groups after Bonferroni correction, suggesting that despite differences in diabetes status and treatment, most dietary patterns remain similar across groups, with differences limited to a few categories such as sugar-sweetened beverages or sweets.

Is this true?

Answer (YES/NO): NO